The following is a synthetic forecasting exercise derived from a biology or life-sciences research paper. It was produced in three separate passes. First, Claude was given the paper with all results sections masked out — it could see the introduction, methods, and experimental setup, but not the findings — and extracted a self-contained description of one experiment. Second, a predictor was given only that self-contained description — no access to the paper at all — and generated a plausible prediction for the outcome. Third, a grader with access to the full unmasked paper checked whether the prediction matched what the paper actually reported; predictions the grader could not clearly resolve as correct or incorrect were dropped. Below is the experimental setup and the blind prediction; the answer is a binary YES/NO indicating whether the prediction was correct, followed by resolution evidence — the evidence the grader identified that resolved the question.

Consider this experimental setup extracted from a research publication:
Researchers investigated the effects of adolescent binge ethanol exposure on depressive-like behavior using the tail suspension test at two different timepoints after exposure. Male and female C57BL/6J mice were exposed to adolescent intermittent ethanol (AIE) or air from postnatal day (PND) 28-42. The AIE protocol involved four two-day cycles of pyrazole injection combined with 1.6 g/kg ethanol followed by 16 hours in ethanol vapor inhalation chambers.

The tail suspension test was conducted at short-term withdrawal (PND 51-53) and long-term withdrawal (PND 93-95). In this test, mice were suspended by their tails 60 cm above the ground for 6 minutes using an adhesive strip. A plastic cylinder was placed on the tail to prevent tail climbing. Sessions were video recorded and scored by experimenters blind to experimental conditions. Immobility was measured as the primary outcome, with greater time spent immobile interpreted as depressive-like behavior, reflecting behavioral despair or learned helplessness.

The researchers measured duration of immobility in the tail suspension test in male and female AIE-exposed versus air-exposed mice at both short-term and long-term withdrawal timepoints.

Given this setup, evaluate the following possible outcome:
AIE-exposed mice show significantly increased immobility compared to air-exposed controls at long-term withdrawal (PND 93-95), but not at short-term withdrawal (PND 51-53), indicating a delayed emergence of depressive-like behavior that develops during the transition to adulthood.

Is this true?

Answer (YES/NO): NO